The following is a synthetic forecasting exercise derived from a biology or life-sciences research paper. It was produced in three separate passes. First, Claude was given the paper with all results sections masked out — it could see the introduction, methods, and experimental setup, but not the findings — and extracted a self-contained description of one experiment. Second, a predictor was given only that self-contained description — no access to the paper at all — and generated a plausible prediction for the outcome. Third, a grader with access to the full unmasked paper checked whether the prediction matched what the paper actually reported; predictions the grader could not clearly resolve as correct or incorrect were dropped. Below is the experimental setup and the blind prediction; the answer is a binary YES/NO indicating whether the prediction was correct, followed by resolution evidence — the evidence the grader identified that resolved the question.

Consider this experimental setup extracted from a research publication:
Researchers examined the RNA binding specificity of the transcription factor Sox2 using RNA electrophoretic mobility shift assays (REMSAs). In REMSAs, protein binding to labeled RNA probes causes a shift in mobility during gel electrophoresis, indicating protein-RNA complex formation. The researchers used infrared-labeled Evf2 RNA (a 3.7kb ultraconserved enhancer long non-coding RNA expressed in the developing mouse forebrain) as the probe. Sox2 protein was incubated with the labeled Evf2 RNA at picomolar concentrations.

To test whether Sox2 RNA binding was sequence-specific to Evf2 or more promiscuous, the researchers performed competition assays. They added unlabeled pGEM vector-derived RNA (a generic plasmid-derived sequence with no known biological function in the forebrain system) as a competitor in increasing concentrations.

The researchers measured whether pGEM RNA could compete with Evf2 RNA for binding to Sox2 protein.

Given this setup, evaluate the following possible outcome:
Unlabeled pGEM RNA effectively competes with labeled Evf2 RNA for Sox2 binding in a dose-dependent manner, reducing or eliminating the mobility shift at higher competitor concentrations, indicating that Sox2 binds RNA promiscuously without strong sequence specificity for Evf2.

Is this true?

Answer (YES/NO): YES